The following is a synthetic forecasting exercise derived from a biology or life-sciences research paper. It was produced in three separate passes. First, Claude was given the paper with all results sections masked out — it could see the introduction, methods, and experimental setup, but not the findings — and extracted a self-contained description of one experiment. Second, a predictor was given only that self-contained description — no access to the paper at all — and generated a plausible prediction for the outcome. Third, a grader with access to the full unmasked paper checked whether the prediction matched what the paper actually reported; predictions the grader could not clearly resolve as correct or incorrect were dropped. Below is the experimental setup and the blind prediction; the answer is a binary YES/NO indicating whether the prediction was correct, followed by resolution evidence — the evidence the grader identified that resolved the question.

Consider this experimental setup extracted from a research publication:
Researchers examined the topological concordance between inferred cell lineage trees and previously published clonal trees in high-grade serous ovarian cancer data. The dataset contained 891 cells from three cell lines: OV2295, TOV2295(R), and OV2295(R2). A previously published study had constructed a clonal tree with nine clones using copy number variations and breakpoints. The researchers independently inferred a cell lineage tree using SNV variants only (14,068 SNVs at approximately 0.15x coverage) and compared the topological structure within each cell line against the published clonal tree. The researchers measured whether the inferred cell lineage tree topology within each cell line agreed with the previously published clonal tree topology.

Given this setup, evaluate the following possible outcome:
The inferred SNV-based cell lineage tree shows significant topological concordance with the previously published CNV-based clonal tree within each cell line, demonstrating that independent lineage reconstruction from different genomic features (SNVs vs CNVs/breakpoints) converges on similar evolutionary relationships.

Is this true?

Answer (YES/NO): NO